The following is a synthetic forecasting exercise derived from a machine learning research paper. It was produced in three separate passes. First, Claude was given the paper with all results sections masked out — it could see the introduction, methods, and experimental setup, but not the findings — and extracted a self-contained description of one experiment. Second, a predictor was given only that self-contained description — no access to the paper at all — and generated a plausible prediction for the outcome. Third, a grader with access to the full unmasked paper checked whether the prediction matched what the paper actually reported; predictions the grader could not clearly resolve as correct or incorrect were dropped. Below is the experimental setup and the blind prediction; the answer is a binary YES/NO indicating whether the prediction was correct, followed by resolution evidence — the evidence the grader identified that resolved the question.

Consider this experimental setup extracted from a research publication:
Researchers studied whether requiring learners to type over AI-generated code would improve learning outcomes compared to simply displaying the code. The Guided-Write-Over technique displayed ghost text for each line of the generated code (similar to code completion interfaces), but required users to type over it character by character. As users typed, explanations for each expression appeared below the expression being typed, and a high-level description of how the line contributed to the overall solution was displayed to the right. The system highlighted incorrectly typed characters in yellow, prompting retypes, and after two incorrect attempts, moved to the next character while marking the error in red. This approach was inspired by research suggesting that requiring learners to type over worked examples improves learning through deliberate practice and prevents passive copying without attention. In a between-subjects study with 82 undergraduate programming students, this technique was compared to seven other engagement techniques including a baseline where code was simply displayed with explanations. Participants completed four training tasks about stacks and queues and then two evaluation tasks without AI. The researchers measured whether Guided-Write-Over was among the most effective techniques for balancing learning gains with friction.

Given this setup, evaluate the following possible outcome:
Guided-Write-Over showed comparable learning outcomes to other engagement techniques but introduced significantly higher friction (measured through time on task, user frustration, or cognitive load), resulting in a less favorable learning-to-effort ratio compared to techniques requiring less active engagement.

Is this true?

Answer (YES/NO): NO